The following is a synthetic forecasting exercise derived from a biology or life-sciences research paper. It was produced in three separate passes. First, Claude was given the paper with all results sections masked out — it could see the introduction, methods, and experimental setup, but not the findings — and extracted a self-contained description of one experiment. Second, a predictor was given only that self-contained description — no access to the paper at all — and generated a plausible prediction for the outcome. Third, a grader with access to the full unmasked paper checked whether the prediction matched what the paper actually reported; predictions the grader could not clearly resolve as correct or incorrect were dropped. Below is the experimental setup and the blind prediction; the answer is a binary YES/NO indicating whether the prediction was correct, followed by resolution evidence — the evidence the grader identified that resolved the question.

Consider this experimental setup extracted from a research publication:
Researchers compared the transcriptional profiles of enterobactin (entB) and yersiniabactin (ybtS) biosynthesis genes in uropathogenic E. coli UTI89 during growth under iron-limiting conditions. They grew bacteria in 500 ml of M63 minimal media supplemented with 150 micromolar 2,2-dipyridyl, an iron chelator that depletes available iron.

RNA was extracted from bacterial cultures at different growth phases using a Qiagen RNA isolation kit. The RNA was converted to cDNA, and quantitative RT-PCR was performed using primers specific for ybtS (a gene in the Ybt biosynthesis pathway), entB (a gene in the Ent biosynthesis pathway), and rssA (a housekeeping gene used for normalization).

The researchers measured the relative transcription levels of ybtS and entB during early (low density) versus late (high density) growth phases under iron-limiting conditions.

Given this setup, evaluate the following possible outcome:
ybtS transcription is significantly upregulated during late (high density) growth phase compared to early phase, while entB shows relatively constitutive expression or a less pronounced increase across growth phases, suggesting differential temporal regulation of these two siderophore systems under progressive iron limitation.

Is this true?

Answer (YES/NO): YES